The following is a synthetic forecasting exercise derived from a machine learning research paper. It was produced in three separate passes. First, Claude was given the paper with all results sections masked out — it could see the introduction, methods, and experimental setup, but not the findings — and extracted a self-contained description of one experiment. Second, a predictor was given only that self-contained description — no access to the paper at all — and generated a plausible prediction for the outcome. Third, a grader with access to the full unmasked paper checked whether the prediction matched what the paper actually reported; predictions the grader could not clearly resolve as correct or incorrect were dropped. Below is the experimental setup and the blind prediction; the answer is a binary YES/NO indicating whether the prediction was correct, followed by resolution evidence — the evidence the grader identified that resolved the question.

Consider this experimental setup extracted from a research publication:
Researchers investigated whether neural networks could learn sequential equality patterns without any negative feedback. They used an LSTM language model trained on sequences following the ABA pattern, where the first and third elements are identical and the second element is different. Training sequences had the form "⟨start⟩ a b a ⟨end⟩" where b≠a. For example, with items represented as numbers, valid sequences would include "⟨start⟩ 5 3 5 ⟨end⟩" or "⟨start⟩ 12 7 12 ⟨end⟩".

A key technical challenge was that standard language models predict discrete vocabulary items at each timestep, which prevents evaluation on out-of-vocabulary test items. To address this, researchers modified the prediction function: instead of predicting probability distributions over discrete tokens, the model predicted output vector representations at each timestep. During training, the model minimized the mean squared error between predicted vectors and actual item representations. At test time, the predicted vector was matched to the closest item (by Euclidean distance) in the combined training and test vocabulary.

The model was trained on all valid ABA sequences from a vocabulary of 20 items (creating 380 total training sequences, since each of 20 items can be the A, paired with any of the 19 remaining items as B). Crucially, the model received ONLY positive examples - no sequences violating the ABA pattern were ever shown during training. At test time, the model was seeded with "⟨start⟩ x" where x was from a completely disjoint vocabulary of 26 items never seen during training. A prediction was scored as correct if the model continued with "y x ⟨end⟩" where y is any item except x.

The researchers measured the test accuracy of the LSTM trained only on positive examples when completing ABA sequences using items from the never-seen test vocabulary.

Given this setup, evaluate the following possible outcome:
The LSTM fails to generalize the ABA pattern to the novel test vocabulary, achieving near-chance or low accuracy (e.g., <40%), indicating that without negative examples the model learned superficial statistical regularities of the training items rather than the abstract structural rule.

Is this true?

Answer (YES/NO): NO